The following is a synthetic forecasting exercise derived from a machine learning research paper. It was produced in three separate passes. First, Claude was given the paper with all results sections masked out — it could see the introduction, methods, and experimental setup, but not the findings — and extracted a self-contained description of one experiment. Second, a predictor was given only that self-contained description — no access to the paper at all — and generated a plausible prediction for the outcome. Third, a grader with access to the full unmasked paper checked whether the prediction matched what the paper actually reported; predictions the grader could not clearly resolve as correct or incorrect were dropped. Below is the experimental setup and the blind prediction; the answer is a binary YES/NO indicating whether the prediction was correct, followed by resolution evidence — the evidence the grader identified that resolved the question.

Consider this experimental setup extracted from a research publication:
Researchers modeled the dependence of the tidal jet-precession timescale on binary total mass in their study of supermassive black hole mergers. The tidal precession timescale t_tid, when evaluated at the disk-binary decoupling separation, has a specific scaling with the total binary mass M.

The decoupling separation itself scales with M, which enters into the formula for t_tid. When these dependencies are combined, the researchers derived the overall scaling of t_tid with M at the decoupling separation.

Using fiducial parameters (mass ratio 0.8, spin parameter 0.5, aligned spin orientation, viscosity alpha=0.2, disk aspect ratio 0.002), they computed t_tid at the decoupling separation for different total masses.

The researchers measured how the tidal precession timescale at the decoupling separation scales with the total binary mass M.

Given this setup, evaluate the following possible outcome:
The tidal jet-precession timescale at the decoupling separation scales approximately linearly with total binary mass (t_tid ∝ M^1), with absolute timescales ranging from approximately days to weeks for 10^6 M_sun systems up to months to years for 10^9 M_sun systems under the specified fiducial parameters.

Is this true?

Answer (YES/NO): NO